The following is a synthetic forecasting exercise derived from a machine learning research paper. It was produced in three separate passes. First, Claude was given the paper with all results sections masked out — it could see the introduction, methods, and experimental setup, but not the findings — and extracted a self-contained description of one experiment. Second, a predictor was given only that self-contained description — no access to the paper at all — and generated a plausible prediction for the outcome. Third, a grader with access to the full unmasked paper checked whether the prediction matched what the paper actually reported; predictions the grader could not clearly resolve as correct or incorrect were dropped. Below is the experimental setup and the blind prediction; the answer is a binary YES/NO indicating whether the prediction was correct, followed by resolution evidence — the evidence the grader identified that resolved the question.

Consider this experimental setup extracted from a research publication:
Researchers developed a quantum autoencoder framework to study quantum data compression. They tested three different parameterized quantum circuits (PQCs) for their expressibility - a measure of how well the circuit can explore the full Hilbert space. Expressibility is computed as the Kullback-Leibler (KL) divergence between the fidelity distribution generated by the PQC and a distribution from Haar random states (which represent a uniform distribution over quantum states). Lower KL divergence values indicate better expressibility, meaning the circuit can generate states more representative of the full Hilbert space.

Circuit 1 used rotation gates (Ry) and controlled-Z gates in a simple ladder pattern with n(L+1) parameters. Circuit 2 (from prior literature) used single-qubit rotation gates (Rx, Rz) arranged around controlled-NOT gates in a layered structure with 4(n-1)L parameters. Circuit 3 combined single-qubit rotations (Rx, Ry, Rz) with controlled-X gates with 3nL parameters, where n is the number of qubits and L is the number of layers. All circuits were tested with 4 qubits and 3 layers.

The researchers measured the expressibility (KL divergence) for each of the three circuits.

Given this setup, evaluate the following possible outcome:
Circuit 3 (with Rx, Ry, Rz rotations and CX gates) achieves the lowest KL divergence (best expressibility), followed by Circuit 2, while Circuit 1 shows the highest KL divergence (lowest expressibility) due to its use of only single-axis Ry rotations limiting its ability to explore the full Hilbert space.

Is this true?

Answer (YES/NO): YES